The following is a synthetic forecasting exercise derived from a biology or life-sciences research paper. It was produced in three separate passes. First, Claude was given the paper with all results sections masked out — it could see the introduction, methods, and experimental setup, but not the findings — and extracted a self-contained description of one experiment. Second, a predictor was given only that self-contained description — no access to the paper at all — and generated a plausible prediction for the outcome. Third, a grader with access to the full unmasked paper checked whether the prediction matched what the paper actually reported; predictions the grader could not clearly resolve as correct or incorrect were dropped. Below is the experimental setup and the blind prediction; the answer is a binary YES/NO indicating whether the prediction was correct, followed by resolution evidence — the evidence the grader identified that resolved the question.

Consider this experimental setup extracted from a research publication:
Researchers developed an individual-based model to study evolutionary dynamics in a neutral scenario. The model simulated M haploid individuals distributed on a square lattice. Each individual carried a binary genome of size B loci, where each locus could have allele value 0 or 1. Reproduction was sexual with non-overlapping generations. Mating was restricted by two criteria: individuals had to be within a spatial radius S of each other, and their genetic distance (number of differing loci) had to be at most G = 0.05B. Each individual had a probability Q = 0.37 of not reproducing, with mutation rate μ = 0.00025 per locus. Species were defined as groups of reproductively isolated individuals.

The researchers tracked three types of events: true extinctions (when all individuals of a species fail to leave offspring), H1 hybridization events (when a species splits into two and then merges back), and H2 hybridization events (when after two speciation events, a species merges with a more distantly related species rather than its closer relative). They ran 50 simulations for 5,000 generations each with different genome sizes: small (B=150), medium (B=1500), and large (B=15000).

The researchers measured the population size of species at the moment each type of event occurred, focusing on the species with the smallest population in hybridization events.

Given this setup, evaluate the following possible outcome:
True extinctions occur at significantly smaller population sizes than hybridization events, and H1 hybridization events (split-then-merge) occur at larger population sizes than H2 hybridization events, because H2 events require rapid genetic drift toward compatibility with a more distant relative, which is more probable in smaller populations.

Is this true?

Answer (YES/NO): NO